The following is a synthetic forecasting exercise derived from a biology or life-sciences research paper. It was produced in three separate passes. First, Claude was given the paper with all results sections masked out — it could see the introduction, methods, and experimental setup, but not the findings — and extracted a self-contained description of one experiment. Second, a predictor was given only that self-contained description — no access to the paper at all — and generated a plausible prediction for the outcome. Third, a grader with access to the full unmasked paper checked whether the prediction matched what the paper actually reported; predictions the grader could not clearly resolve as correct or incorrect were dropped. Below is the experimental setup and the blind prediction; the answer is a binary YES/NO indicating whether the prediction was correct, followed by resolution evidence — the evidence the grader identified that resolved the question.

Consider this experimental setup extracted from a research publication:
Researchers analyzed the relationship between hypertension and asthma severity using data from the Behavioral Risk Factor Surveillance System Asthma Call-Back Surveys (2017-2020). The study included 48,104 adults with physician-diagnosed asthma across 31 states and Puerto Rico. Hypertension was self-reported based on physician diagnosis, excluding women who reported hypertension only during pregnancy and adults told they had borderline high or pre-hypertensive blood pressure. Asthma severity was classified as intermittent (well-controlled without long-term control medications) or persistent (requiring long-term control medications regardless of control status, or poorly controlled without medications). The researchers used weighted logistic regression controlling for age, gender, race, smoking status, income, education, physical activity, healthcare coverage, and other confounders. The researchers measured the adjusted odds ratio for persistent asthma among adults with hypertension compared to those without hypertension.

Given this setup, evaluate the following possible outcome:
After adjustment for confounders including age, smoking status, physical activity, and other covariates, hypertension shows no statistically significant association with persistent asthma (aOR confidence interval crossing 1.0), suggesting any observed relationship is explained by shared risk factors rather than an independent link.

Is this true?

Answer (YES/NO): NO